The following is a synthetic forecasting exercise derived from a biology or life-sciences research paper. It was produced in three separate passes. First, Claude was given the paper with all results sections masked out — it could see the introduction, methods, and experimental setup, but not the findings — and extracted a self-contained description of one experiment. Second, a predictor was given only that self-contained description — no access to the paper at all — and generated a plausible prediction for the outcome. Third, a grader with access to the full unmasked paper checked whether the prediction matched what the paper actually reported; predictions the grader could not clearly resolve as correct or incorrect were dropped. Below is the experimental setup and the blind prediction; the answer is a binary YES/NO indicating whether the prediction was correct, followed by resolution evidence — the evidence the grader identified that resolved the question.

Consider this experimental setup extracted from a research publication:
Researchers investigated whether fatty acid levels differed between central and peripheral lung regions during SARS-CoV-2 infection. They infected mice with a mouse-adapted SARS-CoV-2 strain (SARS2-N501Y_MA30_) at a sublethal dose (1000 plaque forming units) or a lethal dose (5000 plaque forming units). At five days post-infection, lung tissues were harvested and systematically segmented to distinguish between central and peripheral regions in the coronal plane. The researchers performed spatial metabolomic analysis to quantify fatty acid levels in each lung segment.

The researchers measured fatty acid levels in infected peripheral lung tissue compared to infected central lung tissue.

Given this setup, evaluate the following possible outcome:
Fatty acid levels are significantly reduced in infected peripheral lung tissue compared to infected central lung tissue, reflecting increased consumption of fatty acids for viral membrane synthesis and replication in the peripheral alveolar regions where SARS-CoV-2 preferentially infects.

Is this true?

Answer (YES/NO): NO